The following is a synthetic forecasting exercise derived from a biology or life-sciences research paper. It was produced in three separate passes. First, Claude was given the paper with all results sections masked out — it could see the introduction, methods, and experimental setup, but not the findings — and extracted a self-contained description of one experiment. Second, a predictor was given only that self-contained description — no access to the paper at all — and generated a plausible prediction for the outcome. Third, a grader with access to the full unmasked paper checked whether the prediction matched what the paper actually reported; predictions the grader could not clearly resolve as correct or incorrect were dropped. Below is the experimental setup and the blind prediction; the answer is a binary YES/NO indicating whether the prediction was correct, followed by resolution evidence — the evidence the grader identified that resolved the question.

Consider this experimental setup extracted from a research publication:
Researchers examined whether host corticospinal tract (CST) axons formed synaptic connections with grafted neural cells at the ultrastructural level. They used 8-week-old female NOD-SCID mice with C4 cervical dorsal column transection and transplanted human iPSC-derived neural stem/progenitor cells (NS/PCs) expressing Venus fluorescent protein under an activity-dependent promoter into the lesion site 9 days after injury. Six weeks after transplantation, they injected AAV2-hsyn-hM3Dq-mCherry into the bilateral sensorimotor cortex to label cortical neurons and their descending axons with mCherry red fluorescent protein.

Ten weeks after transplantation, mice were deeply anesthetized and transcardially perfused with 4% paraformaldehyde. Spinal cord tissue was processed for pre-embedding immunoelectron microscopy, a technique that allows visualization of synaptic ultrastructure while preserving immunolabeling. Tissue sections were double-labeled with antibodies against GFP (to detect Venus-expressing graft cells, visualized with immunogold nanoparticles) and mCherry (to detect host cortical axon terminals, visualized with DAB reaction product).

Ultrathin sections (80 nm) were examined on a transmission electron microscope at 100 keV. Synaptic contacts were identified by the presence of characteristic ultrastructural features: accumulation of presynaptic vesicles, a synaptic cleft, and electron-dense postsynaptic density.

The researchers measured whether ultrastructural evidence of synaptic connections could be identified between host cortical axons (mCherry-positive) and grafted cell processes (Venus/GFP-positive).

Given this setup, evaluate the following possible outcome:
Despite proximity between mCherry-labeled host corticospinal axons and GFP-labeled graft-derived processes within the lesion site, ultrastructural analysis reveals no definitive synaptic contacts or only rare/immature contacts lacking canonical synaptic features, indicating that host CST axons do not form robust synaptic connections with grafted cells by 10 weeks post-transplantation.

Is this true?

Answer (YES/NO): NO